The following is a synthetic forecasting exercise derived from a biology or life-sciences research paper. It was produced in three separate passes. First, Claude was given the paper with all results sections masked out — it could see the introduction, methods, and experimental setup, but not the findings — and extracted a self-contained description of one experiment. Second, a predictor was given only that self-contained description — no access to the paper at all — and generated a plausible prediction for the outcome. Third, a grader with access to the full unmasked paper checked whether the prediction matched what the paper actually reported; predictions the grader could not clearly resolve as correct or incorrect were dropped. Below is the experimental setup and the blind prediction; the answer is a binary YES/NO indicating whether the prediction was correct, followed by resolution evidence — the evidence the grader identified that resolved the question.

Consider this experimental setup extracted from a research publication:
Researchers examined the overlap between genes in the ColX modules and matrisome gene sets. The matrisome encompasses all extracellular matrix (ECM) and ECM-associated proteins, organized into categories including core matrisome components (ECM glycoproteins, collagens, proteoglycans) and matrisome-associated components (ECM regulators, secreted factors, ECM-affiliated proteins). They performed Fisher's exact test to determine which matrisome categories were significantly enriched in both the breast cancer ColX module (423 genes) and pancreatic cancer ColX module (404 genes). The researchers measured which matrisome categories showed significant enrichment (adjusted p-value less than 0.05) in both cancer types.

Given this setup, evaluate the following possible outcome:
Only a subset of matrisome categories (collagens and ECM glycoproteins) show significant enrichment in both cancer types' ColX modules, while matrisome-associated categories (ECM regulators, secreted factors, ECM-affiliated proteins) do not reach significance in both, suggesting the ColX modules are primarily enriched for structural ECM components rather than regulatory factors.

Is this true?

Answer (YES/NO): NO